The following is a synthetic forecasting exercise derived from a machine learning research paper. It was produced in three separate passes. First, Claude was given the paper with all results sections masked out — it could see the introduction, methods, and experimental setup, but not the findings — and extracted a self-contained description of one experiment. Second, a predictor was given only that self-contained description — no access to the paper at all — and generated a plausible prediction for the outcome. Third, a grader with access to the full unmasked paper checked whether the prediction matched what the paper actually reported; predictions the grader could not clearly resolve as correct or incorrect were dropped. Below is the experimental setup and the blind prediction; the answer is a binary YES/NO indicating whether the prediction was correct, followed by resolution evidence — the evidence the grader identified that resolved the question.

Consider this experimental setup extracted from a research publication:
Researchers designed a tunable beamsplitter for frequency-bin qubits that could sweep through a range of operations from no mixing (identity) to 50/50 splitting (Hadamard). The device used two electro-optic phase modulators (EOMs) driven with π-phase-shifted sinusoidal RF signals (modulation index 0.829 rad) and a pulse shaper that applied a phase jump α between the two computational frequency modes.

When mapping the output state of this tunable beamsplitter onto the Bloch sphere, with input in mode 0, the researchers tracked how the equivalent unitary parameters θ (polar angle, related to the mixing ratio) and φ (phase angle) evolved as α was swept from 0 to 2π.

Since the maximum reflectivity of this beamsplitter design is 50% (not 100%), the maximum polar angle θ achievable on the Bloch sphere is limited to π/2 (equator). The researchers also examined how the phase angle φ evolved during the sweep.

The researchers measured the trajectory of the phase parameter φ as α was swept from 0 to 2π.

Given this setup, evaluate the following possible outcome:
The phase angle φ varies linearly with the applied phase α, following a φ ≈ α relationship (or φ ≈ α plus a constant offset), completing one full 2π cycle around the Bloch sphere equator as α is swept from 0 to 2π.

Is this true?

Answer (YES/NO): NO